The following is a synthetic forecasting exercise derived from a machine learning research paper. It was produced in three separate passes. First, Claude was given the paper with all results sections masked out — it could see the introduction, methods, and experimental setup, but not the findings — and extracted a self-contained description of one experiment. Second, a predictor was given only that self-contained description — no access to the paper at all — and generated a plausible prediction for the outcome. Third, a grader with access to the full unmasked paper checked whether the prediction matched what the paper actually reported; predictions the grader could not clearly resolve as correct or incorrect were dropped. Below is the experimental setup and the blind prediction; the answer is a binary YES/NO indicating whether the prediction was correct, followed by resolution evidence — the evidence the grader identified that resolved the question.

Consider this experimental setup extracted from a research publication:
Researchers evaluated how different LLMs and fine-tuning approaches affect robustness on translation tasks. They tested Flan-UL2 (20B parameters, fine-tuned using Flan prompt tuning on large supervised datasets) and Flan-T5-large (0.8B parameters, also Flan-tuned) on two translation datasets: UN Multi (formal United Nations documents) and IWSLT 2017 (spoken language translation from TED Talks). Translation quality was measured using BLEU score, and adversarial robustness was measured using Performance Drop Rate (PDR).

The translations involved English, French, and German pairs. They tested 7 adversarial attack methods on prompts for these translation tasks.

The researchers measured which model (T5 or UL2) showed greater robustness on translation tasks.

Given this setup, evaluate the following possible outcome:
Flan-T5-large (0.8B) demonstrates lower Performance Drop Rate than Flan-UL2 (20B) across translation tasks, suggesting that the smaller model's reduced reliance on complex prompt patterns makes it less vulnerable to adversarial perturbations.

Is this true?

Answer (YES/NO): NO